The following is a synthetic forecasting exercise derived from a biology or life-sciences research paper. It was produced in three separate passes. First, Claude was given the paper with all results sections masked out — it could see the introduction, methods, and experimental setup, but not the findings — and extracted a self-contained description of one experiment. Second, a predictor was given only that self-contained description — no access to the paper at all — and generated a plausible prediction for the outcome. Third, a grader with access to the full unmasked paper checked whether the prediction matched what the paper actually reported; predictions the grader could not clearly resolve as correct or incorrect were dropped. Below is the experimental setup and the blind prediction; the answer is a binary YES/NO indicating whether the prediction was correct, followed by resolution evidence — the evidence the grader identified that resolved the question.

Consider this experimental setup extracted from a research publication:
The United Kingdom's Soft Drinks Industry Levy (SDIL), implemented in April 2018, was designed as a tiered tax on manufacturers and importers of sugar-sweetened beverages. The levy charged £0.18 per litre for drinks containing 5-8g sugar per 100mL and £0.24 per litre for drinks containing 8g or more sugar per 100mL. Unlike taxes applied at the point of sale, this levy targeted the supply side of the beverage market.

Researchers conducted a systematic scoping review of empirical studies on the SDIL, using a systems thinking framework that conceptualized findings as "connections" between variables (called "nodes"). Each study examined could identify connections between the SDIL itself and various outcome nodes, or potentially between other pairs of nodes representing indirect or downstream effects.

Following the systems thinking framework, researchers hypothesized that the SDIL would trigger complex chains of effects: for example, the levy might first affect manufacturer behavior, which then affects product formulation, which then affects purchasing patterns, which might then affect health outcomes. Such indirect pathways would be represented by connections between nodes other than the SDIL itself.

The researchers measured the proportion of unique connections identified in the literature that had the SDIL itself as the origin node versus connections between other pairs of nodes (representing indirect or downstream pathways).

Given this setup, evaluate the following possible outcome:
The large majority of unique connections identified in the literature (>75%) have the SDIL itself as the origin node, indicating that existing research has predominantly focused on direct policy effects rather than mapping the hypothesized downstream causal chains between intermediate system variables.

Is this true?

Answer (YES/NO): NO